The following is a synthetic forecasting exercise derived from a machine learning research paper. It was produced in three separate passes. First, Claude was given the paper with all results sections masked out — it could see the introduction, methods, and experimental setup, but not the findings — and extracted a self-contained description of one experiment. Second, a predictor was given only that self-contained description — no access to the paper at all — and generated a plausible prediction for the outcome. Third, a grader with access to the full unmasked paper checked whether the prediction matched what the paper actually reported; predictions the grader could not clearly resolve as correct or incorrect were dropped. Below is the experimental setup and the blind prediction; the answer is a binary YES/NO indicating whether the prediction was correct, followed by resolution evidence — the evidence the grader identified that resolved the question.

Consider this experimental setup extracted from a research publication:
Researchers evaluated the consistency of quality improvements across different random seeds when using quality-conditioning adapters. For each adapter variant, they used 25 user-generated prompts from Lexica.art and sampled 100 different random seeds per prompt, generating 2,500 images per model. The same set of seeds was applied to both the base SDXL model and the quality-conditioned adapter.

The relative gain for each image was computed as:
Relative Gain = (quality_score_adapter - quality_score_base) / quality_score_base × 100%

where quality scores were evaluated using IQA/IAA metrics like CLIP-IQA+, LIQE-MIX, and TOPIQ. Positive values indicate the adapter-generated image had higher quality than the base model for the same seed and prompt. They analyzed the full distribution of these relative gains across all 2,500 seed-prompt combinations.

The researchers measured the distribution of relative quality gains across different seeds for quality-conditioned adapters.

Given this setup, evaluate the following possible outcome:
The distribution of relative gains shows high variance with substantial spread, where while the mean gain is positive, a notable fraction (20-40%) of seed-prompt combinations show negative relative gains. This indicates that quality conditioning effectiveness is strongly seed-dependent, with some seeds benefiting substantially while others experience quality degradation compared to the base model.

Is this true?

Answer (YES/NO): NO